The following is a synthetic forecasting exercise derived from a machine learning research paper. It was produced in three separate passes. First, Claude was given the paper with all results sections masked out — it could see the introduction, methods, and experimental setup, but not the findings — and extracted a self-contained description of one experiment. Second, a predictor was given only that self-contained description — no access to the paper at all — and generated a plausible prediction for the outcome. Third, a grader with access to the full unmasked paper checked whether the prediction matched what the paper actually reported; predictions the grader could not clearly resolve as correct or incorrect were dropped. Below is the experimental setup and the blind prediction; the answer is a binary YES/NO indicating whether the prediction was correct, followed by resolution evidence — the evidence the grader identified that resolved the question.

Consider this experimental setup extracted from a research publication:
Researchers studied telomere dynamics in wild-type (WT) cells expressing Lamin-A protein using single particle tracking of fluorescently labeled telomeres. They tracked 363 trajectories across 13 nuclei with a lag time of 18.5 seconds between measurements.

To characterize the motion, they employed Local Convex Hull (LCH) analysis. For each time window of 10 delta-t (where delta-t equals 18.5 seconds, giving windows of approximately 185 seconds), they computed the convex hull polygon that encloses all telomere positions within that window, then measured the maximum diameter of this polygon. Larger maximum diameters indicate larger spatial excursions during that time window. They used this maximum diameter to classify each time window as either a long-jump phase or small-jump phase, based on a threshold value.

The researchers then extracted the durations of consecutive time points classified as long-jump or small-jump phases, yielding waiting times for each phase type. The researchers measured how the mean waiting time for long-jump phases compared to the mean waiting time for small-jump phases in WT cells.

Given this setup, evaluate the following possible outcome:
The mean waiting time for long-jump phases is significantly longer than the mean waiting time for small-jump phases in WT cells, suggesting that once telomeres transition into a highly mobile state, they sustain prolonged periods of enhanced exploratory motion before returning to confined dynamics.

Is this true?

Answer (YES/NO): NO